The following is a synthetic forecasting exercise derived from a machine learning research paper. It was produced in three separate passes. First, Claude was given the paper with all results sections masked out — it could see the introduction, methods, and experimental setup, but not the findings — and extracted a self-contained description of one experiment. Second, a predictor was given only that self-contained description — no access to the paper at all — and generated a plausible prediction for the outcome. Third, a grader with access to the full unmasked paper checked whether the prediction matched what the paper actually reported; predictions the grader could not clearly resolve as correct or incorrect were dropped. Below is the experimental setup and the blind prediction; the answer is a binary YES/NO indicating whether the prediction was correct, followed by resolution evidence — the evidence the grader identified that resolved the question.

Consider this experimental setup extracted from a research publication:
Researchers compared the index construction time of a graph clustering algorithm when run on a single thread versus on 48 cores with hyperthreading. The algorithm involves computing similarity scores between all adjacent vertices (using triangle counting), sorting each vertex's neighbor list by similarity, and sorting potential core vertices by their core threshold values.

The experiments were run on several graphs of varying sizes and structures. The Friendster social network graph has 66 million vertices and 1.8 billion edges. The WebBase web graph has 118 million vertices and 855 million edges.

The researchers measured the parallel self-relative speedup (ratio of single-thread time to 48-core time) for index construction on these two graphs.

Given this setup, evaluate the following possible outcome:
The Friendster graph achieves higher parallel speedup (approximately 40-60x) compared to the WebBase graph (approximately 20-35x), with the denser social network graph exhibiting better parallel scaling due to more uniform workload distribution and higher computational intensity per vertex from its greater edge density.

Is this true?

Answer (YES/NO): NO